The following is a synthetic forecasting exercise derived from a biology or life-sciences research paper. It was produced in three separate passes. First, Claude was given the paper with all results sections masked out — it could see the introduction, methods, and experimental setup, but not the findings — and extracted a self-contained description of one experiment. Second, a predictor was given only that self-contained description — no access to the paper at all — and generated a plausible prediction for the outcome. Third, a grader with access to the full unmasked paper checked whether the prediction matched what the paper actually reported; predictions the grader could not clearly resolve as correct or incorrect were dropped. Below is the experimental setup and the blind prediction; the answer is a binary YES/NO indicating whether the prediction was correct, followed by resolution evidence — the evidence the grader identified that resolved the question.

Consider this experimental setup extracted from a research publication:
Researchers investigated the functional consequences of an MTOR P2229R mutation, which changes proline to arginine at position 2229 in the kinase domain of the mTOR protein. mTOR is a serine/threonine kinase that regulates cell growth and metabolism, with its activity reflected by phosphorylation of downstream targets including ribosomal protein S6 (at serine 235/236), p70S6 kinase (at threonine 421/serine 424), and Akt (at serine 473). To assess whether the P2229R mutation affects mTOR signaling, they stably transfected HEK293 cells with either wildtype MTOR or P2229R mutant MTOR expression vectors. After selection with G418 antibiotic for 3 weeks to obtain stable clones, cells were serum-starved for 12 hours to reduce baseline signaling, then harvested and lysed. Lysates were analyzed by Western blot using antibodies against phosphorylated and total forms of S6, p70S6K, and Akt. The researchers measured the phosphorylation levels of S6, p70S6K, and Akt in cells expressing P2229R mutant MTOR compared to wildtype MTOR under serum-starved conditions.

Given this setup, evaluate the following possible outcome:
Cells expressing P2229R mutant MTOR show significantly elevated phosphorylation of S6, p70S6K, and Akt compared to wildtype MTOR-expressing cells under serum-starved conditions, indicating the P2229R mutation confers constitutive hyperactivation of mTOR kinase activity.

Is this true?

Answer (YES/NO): YES